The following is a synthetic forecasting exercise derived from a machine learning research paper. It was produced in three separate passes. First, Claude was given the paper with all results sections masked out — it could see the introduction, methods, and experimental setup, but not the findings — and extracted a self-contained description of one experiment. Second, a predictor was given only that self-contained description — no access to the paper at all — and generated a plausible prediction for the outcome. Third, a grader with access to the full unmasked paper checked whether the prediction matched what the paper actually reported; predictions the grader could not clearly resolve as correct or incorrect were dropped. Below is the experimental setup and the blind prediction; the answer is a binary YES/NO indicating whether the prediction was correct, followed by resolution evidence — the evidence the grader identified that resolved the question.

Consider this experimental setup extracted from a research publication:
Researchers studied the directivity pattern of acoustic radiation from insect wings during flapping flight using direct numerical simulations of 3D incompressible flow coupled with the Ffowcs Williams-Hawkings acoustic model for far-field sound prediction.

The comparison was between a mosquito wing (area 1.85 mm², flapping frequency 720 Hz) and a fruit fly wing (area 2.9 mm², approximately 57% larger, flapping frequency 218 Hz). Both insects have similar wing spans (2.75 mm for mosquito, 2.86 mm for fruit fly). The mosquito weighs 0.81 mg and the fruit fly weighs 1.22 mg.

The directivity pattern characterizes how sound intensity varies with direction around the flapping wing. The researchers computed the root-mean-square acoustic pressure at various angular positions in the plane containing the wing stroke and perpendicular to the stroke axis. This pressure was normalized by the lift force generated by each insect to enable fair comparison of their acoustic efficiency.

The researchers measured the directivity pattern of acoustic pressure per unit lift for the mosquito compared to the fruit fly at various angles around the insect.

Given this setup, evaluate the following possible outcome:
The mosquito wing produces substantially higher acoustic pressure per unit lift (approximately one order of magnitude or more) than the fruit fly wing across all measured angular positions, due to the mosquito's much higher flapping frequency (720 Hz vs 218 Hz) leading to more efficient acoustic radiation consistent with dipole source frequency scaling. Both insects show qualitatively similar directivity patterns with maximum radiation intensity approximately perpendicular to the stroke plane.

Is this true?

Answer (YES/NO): NO